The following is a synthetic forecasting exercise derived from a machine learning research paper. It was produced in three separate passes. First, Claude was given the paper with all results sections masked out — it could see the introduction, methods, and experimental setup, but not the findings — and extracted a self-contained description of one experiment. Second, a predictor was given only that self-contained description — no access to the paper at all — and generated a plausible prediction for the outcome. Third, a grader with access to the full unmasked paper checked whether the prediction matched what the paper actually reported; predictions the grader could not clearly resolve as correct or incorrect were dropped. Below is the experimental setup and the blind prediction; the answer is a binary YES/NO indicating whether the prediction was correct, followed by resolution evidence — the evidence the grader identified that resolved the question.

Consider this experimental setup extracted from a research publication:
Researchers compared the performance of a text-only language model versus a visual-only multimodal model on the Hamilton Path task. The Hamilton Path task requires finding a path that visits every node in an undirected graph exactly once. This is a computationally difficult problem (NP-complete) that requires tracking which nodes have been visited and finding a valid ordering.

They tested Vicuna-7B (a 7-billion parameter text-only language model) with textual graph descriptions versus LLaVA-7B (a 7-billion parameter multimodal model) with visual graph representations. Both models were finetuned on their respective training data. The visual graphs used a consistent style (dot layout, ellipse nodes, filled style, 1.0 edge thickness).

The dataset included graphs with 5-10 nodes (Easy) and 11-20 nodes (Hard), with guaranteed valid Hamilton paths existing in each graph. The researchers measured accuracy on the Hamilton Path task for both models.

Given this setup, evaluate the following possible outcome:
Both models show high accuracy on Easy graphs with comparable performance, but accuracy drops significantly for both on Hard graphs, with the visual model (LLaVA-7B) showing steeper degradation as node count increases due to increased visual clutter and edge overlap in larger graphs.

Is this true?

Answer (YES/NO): NO